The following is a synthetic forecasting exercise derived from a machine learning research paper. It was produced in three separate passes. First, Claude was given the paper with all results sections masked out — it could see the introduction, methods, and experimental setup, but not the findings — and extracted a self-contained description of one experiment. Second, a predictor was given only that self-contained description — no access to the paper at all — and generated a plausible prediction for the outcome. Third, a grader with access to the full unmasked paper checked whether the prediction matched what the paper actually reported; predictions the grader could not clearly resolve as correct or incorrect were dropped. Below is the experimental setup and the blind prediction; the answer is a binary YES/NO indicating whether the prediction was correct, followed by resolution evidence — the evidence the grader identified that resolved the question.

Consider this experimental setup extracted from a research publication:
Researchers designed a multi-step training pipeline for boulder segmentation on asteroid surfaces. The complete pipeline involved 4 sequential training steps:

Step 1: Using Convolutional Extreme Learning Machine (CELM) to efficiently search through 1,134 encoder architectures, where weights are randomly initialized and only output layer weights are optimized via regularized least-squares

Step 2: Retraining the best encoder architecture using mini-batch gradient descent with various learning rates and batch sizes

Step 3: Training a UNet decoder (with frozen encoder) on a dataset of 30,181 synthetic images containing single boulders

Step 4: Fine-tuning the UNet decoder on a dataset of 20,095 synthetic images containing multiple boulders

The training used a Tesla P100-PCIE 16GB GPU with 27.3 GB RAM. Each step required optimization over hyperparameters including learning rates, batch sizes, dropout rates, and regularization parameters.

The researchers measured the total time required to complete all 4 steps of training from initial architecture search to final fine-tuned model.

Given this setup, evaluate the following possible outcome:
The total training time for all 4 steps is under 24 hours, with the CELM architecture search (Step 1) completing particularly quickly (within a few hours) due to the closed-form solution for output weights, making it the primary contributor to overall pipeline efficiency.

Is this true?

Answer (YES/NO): NO